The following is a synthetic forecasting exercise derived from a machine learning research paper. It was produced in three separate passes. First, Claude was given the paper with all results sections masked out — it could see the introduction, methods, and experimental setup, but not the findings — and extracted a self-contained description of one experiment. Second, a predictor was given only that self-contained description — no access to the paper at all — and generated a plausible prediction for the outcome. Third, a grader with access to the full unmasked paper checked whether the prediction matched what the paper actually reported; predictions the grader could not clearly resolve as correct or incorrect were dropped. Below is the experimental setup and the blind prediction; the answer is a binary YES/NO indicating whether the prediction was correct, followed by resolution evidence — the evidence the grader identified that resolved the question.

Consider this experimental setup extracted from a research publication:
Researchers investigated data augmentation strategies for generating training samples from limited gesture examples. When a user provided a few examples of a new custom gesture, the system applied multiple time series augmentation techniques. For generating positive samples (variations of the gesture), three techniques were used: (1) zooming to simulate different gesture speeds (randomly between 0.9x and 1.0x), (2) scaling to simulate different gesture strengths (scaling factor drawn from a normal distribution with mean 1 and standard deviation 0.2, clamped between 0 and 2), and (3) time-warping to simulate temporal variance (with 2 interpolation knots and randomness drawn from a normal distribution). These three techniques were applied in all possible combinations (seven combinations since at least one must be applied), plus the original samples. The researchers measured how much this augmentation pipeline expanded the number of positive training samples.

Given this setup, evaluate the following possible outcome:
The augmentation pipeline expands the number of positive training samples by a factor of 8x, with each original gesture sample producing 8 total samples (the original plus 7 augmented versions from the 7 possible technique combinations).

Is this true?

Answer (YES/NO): YES